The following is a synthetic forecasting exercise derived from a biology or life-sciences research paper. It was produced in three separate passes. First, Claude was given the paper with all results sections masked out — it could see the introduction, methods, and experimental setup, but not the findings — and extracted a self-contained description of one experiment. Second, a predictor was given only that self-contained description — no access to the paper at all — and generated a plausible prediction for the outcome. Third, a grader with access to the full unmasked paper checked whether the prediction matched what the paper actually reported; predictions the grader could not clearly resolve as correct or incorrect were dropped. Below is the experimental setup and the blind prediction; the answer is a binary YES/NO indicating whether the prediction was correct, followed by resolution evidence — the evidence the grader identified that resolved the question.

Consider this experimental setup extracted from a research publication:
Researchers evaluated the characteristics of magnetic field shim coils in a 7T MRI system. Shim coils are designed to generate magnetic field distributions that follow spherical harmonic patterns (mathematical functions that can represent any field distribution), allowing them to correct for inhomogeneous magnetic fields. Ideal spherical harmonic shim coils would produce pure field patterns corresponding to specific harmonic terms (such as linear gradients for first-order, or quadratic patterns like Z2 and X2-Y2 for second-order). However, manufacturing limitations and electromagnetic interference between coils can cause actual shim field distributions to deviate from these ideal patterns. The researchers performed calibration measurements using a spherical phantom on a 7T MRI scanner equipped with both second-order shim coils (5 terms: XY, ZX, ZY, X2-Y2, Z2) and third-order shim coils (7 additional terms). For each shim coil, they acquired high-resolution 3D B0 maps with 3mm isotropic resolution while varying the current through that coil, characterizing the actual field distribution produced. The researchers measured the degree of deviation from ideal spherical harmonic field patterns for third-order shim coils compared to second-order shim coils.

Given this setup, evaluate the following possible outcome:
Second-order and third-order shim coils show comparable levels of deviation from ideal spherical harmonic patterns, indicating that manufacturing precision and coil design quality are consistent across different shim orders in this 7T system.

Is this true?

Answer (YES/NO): NO